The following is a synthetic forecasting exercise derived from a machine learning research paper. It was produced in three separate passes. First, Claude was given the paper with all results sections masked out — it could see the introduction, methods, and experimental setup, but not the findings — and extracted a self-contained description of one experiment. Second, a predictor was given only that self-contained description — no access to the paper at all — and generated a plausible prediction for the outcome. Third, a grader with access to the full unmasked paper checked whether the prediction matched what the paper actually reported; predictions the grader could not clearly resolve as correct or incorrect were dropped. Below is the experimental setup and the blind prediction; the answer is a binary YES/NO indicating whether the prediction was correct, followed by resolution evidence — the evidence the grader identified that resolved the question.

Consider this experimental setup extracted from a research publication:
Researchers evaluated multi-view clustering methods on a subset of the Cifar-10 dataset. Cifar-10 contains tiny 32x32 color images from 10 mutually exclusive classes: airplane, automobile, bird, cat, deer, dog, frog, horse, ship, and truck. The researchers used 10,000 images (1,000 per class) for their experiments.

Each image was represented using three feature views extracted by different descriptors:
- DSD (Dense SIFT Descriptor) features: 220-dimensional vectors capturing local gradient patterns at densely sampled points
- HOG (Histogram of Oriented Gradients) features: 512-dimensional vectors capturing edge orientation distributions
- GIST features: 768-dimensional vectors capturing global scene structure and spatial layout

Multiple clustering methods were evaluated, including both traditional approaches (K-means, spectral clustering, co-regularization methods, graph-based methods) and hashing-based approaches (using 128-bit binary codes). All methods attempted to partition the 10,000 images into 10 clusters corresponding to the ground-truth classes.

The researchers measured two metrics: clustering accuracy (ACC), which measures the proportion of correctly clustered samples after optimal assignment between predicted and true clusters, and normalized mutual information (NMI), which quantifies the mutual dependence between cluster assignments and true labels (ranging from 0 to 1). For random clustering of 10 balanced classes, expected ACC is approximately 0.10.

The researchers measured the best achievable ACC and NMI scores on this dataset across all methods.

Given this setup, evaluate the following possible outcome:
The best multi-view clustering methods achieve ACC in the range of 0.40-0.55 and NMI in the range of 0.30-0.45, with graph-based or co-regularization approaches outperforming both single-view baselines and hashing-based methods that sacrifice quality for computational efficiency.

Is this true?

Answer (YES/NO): NO